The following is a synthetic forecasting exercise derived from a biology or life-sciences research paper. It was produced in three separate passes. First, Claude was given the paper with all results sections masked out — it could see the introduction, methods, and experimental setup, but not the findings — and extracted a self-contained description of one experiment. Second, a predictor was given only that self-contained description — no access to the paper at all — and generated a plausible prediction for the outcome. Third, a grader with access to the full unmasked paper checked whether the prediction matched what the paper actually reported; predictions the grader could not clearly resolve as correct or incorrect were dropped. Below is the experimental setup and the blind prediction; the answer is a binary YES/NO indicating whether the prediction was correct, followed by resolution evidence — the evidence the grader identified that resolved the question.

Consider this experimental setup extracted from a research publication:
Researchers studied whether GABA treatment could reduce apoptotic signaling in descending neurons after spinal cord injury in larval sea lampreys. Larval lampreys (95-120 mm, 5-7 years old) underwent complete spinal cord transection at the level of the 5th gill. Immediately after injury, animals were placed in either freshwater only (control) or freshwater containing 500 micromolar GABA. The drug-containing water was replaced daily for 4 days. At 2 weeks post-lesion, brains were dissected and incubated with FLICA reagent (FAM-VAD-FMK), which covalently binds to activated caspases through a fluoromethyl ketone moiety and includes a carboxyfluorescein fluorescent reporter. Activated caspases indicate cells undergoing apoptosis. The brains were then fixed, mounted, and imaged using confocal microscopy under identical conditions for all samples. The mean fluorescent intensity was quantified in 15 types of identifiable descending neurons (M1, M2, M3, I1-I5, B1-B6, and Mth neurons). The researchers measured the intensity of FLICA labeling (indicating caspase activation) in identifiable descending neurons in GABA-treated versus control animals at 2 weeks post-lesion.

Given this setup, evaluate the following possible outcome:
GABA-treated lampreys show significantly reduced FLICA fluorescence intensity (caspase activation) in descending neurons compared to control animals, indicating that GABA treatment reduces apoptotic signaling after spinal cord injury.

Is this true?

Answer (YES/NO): YES